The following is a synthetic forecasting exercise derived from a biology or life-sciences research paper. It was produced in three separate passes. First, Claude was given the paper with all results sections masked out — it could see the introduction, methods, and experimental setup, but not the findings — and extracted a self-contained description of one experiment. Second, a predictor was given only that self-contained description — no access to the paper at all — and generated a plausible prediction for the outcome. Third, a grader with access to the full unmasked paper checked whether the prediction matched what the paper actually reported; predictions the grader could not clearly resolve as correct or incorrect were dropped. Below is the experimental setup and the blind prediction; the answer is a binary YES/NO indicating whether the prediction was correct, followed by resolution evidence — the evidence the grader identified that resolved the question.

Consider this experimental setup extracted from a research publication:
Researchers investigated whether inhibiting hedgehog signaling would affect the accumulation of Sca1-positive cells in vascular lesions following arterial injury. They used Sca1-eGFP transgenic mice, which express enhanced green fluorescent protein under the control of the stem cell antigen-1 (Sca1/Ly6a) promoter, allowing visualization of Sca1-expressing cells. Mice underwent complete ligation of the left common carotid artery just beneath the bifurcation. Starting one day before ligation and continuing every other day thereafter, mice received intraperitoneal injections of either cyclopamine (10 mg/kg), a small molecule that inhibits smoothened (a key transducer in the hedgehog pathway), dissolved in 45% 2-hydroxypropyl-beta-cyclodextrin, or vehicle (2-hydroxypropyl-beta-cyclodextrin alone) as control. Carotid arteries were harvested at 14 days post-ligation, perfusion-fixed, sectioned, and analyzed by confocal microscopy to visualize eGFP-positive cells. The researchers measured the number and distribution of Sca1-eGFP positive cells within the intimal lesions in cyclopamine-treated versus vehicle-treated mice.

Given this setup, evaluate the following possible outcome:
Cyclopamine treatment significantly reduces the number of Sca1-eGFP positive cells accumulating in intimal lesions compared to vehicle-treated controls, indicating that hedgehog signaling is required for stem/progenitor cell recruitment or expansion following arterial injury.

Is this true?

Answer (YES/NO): YES